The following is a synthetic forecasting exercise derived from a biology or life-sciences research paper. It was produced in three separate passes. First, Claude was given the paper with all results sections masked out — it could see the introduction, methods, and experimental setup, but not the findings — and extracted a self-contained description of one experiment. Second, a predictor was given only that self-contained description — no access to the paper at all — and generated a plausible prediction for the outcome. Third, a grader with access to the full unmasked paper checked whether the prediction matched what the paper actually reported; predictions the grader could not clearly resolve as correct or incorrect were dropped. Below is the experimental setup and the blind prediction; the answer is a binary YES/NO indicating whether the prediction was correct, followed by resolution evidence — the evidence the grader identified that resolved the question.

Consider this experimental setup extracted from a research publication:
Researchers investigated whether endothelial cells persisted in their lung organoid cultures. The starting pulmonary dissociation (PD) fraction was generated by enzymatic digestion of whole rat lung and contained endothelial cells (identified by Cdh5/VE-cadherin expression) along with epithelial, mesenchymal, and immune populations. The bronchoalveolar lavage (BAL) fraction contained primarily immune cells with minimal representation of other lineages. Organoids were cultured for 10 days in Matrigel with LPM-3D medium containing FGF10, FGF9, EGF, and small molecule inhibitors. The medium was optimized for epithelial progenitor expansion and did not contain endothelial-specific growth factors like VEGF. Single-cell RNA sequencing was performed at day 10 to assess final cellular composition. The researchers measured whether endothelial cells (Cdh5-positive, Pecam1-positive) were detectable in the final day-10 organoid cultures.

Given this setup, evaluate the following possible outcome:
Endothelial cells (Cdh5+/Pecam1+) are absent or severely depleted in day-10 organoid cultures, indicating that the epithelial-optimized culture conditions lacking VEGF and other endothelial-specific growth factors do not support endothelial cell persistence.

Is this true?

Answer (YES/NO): YES